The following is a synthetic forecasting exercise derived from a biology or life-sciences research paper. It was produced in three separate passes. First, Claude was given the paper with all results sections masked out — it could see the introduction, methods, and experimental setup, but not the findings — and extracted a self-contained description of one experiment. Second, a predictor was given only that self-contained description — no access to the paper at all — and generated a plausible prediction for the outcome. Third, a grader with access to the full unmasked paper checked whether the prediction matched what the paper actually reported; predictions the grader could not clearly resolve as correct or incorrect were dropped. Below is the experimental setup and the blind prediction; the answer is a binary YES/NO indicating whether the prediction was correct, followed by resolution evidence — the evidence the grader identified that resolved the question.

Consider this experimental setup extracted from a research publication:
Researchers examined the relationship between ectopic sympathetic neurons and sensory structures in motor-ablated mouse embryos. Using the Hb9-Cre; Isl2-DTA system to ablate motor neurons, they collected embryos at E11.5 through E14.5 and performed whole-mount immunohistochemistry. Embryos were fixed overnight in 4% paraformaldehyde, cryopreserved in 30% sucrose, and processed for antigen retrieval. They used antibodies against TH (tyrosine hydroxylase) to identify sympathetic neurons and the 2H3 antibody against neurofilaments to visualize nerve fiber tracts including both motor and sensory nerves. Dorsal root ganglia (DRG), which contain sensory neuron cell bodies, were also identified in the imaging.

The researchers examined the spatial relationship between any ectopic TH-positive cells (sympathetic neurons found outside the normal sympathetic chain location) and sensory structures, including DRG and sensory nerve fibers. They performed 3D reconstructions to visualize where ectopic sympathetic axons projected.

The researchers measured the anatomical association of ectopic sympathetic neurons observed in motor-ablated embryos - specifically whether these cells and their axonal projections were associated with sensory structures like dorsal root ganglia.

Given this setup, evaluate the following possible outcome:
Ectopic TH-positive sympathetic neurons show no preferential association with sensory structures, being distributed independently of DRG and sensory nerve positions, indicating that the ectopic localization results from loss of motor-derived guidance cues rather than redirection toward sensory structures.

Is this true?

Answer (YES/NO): NO